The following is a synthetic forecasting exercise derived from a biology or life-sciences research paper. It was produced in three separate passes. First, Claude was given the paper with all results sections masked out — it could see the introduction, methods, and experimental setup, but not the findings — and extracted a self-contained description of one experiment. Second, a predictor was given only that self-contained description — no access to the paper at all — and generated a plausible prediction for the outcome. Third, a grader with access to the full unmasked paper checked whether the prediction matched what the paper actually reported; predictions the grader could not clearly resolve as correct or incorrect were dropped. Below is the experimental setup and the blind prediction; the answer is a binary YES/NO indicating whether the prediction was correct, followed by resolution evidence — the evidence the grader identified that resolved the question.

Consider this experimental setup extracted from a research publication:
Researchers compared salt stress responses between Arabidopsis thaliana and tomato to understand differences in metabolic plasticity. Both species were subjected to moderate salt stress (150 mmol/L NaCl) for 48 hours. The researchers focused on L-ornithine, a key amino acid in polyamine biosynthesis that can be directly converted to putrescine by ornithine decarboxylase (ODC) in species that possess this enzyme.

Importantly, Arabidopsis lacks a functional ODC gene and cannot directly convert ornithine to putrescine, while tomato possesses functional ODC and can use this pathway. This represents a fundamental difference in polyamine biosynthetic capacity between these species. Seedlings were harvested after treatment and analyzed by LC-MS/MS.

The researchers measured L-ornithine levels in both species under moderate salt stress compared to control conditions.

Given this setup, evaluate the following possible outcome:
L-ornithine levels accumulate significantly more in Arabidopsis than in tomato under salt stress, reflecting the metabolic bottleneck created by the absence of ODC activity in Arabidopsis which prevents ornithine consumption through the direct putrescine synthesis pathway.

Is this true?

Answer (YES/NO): NO